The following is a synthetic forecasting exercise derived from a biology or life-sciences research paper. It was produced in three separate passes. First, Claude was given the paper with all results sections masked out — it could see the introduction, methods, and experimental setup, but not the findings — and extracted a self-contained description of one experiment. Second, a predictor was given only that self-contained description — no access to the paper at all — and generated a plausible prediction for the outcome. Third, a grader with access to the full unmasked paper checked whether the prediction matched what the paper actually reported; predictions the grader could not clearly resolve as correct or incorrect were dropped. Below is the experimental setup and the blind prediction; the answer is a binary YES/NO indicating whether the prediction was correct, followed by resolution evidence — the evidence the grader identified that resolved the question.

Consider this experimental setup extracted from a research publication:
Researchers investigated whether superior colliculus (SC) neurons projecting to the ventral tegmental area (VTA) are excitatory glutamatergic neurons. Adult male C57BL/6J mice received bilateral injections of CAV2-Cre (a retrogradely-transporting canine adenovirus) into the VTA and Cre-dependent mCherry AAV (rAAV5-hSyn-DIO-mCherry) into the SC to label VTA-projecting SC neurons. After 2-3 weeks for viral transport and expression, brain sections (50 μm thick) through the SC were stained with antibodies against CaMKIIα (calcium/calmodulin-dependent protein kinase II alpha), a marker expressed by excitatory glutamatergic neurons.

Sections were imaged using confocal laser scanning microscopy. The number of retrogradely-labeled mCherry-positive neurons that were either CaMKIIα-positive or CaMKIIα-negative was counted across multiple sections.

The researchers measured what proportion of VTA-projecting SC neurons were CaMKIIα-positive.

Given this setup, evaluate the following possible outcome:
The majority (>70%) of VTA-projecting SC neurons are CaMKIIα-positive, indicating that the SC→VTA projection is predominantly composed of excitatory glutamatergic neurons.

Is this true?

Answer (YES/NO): YES